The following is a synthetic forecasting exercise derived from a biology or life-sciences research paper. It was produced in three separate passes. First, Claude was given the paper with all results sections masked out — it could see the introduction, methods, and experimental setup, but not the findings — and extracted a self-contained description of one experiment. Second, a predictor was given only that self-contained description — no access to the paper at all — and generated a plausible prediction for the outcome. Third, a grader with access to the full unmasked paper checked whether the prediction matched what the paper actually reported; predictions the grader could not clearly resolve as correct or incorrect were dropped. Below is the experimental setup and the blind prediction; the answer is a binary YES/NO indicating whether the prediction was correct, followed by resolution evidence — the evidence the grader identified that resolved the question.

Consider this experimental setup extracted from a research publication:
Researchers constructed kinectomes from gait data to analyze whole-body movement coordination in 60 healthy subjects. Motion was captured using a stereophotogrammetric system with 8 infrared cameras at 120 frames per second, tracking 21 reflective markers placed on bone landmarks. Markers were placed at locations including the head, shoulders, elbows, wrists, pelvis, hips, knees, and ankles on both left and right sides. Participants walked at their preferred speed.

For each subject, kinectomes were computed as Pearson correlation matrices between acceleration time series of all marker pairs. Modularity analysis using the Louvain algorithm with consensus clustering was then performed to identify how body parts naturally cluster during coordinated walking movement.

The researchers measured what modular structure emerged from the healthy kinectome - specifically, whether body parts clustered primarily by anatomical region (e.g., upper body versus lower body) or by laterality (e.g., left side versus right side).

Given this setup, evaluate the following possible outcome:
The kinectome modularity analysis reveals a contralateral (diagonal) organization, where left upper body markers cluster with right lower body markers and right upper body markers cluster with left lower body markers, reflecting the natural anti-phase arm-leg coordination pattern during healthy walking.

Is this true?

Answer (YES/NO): NO